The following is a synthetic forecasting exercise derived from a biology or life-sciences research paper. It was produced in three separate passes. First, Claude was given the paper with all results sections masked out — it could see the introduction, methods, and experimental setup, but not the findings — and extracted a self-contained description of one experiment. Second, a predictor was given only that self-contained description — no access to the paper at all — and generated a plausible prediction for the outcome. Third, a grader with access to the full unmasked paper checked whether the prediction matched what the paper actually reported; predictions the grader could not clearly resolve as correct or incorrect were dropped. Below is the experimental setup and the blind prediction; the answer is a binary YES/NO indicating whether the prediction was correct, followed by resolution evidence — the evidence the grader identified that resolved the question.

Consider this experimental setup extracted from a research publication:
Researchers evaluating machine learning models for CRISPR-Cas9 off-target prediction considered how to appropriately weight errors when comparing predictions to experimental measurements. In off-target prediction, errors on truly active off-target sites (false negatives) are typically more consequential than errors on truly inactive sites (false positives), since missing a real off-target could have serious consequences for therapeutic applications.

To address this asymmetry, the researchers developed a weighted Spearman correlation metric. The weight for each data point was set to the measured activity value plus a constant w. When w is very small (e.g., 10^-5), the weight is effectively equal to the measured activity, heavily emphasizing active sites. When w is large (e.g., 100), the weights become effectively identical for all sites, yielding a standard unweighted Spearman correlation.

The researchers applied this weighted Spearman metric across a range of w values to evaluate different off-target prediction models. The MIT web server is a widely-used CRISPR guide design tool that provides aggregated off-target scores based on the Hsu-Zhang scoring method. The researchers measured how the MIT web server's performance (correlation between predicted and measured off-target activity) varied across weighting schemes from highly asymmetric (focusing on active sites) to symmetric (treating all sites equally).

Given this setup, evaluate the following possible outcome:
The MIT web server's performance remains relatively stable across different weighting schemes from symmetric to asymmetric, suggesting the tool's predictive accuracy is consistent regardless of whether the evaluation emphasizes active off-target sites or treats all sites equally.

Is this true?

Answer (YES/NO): NO